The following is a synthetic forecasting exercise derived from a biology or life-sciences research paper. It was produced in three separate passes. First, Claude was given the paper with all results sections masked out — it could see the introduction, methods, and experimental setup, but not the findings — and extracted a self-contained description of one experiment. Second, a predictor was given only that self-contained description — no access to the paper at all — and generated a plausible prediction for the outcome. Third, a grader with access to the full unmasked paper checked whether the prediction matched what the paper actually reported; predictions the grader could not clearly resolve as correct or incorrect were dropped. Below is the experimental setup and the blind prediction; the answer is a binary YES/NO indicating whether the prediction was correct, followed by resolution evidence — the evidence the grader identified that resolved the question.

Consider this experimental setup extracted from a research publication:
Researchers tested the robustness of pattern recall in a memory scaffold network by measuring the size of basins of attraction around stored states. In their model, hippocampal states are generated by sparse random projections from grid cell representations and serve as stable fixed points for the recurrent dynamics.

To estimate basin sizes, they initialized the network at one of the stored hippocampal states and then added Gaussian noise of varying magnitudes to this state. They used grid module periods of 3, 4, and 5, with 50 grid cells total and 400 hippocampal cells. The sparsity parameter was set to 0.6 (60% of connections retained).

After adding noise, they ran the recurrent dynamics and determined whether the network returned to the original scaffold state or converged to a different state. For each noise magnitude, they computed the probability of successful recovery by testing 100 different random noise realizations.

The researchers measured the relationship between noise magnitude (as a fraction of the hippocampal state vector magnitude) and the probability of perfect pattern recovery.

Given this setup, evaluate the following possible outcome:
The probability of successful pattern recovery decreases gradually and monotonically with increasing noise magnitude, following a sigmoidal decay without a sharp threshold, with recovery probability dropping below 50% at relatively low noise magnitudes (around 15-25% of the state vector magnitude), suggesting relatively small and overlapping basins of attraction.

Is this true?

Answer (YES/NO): NO